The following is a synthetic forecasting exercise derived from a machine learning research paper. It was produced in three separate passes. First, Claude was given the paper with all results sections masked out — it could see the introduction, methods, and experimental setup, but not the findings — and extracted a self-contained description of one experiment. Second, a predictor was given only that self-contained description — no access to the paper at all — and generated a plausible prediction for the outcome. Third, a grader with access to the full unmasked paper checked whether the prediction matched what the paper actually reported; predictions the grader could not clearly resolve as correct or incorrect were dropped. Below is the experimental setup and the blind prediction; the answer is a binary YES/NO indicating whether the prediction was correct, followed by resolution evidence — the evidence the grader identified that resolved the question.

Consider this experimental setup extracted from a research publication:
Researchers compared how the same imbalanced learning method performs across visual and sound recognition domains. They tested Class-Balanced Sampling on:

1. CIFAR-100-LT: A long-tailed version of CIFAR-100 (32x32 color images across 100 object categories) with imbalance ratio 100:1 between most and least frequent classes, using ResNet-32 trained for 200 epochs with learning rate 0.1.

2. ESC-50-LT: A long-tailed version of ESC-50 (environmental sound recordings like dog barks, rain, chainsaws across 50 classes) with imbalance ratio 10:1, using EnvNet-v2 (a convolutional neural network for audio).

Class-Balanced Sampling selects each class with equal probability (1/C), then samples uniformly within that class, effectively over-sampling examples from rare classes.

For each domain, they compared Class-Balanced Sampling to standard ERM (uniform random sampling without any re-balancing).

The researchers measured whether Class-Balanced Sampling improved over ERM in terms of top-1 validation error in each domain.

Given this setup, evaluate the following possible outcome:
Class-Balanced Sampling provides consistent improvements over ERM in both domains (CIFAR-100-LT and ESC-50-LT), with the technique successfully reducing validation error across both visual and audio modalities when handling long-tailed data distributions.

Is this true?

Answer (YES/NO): NO